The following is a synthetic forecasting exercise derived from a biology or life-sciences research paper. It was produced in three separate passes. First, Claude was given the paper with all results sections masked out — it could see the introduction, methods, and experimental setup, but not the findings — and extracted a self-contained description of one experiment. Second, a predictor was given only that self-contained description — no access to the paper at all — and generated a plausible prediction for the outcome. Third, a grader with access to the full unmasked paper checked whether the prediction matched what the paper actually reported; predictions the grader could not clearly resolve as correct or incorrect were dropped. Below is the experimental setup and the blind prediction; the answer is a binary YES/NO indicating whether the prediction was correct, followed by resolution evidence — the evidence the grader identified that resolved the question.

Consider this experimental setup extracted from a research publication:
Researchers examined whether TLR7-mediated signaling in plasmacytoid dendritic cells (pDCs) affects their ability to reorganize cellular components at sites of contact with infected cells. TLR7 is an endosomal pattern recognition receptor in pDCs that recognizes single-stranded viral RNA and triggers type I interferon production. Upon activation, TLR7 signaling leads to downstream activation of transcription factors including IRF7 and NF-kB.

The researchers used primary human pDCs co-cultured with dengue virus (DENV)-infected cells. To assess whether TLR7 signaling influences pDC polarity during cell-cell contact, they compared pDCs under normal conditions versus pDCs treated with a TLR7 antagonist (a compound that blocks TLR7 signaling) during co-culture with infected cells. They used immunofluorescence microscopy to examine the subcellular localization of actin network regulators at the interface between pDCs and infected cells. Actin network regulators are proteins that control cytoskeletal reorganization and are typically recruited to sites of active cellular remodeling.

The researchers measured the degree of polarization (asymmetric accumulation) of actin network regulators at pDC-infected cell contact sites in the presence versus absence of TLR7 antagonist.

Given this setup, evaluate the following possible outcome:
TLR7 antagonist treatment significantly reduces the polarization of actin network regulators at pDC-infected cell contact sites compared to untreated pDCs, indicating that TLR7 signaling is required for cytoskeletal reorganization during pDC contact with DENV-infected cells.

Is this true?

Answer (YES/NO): YES